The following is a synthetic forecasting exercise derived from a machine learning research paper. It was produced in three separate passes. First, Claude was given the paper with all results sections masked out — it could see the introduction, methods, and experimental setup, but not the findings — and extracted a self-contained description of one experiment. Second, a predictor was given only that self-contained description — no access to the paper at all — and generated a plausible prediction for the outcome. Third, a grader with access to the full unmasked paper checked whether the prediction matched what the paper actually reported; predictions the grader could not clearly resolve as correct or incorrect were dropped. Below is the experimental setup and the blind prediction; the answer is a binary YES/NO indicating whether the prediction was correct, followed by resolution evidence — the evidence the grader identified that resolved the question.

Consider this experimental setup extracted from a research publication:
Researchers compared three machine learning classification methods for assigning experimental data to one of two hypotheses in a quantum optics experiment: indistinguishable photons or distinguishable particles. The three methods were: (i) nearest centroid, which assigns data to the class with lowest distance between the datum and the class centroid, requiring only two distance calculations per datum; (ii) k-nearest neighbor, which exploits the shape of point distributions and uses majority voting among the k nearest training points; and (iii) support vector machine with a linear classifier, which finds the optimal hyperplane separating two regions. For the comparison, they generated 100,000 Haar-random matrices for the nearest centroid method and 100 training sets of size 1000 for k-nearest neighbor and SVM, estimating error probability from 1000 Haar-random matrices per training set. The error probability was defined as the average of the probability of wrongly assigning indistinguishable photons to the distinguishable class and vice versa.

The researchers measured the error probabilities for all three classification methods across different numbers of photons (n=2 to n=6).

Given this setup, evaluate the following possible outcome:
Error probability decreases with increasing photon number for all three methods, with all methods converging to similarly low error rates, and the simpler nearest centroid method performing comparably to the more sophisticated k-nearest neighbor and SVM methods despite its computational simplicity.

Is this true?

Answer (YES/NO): NO